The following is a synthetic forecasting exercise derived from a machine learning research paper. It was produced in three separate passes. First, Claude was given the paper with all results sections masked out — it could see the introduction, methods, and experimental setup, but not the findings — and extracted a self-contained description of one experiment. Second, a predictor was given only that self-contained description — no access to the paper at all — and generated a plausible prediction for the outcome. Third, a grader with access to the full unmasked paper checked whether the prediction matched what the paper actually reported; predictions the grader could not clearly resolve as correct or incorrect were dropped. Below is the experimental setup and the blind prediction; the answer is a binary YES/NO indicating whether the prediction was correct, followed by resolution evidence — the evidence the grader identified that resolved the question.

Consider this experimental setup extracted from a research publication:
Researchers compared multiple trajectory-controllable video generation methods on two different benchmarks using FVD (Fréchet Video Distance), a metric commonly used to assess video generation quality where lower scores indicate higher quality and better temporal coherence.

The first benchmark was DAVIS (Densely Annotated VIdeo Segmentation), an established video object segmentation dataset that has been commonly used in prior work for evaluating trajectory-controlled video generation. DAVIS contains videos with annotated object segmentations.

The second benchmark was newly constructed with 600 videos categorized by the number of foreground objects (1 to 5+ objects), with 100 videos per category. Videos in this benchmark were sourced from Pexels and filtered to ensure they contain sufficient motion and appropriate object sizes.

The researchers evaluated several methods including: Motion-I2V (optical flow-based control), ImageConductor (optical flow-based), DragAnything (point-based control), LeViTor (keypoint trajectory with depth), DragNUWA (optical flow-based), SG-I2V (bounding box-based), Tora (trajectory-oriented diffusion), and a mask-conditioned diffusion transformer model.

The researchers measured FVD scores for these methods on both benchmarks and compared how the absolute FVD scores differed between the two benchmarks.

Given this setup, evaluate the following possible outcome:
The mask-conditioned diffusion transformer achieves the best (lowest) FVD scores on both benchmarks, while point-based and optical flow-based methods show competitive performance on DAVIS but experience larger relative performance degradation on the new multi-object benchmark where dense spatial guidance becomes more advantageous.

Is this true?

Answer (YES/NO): NO